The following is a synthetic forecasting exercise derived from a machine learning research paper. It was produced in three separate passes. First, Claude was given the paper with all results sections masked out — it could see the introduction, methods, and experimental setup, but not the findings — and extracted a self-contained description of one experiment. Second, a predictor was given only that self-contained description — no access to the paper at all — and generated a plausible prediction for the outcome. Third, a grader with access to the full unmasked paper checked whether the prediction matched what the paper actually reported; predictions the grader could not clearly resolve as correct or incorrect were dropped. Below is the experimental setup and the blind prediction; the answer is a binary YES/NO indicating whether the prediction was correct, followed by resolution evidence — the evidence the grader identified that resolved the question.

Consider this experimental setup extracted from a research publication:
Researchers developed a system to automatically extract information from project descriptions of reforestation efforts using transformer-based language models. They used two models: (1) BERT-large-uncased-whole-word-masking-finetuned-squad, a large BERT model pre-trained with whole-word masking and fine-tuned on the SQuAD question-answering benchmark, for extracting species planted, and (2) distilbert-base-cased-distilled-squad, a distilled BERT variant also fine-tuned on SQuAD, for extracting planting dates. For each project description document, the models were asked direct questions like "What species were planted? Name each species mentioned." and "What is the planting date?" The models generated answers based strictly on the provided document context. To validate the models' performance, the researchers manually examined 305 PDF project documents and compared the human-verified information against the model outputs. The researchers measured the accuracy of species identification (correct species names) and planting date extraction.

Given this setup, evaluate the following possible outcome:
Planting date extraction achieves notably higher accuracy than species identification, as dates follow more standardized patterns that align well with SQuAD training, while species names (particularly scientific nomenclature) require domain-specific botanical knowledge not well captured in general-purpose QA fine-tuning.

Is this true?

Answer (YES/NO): NO